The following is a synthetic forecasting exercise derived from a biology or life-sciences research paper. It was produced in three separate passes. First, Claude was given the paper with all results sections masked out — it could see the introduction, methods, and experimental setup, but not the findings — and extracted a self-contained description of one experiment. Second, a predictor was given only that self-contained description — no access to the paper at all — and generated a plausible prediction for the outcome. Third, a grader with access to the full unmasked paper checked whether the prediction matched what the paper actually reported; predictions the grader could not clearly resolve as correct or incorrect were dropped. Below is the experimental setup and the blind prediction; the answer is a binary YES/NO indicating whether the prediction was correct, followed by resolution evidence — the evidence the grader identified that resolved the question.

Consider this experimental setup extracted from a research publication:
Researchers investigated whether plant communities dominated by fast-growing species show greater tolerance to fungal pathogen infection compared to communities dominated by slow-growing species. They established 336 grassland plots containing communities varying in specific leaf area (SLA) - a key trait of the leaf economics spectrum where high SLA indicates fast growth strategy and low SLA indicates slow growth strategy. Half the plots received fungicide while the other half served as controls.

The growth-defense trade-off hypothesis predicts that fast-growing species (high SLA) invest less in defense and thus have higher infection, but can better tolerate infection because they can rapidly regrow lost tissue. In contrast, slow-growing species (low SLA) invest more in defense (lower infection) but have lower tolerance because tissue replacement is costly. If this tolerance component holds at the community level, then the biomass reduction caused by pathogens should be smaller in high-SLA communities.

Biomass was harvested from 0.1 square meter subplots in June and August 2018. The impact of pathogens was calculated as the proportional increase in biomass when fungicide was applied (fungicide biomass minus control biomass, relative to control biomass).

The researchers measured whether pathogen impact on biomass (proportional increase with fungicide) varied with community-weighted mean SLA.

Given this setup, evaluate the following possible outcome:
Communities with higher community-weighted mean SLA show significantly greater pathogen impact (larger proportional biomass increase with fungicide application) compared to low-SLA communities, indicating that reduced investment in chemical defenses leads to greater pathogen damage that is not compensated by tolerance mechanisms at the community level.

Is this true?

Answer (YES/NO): YES